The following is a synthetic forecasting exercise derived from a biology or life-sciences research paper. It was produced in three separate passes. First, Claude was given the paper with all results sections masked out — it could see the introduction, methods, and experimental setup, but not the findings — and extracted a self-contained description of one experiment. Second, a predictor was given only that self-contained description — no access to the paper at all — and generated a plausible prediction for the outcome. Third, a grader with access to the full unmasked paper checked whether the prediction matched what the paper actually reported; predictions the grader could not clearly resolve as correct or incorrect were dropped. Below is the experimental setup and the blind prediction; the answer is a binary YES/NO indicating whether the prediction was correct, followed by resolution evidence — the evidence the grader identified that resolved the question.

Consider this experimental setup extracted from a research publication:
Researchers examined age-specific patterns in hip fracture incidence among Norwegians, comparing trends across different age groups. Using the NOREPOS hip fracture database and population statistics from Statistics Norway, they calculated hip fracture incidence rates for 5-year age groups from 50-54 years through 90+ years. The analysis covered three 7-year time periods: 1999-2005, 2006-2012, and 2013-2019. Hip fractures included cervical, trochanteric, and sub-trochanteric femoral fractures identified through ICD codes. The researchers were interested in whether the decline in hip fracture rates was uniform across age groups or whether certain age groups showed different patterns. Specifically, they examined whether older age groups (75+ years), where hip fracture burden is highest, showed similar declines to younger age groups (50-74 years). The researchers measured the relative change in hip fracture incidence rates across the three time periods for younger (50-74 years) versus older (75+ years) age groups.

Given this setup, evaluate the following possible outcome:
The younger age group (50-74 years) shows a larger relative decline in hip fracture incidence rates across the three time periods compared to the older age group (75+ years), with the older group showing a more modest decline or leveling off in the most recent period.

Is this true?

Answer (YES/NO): NO